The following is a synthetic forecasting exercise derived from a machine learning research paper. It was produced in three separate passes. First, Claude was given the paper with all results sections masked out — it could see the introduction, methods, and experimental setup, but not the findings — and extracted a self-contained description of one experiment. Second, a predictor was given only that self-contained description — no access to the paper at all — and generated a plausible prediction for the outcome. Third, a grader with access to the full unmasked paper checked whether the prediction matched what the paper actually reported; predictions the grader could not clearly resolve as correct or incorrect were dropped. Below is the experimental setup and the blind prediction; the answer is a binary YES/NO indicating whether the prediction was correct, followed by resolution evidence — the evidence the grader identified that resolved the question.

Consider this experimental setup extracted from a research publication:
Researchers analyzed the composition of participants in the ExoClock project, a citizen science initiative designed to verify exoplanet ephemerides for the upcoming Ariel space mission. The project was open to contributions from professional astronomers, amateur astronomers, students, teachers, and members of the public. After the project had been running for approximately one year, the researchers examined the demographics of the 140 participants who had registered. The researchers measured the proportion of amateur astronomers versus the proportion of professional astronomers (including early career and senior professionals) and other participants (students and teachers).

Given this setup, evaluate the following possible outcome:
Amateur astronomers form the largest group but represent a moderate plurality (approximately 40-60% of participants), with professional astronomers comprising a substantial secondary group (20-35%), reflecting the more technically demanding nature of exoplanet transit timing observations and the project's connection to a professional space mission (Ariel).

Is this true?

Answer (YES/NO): NO